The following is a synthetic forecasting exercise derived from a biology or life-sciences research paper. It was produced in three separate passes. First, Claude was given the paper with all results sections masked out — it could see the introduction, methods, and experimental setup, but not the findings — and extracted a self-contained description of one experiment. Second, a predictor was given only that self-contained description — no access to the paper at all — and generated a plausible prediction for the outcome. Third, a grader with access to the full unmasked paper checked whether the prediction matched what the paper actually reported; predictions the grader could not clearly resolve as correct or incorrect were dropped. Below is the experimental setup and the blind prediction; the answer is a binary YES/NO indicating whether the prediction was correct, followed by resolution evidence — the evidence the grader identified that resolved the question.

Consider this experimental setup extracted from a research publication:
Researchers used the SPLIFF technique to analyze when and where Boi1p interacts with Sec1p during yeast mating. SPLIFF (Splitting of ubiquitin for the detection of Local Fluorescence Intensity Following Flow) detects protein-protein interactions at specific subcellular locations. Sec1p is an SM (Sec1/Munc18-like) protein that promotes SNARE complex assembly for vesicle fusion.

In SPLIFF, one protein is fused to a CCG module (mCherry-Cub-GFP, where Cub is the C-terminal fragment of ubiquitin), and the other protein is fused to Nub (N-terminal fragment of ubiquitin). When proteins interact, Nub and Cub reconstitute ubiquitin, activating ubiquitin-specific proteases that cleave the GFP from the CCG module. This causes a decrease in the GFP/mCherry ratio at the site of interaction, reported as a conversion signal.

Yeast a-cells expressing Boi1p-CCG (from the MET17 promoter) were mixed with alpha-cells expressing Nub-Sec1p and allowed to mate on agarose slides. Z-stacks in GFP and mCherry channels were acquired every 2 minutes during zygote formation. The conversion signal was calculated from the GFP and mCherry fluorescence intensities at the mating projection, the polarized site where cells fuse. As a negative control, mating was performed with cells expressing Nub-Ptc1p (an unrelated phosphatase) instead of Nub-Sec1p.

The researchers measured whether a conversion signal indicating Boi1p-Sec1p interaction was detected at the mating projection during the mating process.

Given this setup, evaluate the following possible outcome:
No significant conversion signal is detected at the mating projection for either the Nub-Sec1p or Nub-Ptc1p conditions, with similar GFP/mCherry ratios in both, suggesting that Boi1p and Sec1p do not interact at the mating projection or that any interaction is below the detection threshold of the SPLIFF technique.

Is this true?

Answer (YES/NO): NO